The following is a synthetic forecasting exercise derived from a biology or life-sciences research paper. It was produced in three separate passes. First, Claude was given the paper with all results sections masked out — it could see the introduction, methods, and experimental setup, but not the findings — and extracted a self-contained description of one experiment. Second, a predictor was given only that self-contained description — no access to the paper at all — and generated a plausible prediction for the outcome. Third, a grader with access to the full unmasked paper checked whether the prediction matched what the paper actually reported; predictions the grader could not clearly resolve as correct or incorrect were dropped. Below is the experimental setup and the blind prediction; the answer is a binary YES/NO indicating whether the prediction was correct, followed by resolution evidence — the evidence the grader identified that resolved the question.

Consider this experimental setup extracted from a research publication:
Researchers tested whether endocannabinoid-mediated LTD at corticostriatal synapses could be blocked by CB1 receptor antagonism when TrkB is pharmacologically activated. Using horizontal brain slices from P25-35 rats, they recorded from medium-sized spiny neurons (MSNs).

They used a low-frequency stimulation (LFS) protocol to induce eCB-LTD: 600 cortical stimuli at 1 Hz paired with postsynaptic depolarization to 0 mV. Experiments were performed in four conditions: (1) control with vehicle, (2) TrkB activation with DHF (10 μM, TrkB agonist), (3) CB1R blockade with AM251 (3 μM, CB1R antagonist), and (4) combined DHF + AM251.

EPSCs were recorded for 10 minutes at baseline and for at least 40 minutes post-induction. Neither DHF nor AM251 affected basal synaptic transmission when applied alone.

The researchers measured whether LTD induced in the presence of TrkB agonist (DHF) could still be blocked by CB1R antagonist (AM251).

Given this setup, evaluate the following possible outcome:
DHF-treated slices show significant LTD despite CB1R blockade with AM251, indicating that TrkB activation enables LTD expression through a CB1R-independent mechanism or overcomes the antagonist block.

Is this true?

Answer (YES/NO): NO